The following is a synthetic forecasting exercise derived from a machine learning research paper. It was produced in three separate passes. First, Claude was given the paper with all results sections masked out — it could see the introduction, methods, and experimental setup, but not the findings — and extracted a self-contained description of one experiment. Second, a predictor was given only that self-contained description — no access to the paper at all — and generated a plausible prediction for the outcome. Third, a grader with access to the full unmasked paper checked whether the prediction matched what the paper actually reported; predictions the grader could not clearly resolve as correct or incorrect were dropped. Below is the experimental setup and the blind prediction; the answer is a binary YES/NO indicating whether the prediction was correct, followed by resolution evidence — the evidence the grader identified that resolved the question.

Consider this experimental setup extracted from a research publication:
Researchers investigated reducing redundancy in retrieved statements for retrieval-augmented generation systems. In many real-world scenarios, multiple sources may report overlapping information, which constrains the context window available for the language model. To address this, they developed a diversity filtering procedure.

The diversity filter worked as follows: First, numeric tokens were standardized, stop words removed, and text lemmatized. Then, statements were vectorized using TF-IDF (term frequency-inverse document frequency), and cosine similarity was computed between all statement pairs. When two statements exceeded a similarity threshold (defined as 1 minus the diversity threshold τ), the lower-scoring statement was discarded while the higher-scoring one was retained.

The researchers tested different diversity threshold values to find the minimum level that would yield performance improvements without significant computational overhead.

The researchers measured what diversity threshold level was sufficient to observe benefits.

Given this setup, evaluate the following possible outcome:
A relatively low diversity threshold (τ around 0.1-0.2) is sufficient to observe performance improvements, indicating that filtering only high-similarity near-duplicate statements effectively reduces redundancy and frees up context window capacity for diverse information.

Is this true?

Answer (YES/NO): NO